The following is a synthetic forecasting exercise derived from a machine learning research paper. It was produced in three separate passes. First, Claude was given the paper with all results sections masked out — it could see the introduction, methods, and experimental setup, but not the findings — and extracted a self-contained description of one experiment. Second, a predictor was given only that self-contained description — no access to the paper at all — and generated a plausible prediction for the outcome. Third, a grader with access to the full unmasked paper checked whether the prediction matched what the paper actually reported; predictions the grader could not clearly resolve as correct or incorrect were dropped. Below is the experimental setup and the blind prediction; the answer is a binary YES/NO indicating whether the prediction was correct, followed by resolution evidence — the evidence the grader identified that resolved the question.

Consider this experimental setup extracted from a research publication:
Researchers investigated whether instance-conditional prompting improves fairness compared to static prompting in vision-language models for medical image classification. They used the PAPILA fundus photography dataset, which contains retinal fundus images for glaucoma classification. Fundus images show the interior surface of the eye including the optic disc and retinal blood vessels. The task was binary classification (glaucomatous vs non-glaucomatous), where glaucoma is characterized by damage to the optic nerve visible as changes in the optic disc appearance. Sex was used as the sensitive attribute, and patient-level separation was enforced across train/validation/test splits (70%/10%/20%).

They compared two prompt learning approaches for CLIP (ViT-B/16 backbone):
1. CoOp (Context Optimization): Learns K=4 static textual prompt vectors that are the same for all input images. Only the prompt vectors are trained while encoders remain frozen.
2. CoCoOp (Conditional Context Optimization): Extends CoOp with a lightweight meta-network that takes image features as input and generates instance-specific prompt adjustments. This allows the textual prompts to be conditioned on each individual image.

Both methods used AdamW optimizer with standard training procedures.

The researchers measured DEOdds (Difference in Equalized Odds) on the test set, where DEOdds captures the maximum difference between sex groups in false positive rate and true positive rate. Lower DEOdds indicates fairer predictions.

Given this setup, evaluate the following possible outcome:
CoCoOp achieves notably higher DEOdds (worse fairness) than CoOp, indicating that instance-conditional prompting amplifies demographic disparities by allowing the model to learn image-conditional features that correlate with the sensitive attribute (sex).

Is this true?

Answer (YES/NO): NO